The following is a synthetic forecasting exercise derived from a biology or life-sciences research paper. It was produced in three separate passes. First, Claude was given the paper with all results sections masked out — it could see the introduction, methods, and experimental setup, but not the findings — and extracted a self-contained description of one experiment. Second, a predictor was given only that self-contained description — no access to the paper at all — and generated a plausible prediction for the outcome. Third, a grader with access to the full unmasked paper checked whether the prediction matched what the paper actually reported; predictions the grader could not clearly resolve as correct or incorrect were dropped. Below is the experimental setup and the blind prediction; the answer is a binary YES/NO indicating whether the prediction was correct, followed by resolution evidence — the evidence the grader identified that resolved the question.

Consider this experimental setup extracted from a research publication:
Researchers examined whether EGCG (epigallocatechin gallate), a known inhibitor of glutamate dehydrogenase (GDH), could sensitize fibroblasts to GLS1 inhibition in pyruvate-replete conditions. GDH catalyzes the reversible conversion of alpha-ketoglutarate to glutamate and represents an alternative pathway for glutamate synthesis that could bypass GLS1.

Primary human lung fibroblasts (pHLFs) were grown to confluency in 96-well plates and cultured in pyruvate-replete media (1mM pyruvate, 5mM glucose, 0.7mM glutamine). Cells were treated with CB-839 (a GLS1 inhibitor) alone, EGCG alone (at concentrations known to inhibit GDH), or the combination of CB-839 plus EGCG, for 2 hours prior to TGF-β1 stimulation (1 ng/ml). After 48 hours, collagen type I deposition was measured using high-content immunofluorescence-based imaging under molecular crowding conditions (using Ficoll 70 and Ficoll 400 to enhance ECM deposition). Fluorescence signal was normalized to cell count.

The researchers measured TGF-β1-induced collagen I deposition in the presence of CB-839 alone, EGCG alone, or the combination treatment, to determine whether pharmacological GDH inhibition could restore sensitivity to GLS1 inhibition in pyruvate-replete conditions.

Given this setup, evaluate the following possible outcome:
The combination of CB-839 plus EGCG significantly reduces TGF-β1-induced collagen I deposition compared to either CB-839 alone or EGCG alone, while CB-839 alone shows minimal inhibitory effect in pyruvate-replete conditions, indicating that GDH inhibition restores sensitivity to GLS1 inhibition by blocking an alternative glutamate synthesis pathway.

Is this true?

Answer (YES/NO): YES